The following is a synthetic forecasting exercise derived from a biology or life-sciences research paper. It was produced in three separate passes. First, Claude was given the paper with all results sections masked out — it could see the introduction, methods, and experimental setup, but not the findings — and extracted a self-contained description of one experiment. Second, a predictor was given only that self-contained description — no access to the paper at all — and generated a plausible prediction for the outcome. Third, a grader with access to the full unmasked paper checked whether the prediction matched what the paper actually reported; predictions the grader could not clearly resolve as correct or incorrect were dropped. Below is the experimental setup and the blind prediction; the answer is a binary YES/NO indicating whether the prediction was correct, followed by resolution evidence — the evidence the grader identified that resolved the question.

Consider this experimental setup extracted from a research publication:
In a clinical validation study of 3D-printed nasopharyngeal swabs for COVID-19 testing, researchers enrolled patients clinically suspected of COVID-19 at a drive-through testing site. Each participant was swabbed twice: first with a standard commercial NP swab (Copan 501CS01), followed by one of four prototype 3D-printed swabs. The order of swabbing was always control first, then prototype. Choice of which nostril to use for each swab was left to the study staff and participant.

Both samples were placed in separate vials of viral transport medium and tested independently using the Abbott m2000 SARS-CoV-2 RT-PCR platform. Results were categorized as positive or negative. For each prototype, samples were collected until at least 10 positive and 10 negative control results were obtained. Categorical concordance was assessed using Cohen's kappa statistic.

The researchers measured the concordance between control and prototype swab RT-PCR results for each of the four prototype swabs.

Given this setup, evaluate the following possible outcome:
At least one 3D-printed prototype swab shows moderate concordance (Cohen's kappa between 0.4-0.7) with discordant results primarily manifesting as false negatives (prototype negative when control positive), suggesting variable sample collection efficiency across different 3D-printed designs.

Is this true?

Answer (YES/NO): NO